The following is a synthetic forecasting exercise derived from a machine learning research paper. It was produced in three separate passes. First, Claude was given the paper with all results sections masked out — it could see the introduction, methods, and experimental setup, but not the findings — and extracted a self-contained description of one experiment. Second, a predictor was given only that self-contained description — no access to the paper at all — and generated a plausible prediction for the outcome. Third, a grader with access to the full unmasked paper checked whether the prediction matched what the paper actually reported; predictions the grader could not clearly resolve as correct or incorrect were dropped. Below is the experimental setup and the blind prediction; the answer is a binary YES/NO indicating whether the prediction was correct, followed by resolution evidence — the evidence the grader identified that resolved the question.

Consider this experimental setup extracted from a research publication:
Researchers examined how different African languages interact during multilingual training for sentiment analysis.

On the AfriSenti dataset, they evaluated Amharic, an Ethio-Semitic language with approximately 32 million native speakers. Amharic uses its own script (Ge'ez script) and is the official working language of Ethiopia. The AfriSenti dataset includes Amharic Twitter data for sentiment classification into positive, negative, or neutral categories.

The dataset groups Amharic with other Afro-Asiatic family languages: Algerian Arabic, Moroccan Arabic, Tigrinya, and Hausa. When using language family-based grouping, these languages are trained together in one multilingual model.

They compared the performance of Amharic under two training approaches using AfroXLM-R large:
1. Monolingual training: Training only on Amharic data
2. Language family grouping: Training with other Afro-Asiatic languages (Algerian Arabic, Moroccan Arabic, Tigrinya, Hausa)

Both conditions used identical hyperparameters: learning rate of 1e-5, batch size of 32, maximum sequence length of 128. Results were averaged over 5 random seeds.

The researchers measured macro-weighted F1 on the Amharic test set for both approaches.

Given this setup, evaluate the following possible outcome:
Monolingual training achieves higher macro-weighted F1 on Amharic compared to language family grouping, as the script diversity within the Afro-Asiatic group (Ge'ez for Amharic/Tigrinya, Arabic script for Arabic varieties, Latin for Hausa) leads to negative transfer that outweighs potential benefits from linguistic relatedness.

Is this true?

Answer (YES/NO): NO